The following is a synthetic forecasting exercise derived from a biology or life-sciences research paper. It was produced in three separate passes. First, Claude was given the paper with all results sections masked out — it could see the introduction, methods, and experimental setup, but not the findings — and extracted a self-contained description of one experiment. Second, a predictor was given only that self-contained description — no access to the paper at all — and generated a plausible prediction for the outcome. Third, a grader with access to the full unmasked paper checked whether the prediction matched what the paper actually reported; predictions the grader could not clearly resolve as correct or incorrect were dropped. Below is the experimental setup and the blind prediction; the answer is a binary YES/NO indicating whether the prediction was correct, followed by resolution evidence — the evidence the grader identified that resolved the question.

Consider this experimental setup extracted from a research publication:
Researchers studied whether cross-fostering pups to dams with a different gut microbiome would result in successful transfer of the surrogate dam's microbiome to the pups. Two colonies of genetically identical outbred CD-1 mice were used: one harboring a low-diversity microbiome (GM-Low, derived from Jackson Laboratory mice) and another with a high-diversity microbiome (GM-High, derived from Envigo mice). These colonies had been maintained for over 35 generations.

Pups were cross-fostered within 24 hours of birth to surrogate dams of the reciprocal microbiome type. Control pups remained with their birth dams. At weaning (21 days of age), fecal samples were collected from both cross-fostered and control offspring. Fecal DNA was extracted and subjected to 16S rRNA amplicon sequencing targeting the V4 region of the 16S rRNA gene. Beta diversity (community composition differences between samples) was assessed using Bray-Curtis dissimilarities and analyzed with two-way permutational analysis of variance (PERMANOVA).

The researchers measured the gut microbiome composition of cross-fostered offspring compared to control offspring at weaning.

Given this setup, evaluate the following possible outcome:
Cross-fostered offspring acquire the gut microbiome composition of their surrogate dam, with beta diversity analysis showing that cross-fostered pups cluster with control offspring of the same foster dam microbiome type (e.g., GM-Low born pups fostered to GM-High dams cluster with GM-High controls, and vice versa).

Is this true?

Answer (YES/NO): YES